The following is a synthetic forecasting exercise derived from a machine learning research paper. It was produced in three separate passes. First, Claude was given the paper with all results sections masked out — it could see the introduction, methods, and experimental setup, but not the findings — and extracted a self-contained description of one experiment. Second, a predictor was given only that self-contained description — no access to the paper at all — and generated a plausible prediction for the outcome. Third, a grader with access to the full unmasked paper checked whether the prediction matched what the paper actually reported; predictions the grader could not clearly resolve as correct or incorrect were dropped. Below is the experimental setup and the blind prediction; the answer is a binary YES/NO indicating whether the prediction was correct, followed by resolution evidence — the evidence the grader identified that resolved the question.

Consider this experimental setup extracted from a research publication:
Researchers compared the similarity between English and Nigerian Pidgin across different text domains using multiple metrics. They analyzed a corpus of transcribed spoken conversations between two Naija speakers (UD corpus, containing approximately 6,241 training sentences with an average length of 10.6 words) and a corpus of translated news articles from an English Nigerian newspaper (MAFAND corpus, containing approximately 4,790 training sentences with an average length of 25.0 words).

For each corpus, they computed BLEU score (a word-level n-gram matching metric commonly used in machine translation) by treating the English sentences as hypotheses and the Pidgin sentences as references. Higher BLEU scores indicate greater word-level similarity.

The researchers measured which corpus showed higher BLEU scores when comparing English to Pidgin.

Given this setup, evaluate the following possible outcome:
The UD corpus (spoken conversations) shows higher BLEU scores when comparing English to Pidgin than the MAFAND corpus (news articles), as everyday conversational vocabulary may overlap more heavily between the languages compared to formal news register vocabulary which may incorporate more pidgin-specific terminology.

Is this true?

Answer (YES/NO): NO